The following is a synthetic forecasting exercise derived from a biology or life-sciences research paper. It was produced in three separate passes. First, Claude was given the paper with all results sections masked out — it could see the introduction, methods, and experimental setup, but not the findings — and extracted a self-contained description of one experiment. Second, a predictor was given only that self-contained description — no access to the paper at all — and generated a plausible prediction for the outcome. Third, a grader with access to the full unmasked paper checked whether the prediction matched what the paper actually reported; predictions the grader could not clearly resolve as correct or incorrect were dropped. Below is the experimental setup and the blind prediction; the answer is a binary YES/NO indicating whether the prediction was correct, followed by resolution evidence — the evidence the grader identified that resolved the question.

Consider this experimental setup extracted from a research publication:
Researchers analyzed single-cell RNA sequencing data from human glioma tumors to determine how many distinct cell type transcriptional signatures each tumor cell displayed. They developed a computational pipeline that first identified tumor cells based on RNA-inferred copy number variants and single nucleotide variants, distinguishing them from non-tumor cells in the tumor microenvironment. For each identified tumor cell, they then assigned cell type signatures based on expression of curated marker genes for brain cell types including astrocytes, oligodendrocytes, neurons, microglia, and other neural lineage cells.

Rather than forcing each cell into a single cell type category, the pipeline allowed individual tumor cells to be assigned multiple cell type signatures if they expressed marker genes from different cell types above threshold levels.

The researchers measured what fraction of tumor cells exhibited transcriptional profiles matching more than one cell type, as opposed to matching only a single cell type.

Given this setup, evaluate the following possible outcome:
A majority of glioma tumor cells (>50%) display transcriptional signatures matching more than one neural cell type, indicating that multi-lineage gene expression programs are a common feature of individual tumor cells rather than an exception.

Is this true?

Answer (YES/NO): YES